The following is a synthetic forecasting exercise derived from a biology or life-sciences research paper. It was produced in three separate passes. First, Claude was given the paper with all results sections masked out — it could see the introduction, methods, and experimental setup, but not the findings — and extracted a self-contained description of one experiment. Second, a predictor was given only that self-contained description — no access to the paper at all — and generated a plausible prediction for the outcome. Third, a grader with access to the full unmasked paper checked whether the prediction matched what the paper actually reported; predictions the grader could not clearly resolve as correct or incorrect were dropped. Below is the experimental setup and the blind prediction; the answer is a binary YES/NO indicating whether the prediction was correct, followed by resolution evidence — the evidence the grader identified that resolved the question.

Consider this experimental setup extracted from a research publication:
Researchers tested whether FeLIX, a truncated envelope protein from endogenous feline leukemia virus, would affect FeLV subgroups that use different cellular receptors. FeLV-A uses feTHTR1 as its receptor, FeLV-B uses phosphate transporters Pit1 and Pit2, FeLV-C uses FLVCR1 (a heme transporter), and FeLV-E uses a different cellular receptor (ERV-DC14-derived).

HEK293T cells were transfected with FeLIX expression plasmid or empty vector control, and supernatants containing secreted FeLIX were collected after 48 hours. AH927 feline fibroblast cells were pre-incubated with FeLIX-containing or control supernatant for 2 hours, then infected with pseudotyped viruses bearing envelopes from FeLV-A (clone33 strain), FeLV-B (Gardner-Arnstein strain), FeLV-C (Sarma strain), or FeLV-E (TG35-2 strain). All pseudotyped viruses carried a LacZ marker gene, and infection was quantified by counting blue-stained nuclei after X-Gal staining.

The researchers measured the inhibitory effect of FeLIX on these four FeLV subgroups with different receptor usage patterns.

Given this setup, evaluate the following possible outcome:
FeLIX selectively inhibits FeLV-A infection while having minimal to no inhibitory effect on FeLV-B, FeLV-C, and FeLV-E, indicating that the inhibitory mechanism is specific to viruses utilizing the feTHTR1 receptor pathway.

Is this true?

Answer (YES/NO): NO